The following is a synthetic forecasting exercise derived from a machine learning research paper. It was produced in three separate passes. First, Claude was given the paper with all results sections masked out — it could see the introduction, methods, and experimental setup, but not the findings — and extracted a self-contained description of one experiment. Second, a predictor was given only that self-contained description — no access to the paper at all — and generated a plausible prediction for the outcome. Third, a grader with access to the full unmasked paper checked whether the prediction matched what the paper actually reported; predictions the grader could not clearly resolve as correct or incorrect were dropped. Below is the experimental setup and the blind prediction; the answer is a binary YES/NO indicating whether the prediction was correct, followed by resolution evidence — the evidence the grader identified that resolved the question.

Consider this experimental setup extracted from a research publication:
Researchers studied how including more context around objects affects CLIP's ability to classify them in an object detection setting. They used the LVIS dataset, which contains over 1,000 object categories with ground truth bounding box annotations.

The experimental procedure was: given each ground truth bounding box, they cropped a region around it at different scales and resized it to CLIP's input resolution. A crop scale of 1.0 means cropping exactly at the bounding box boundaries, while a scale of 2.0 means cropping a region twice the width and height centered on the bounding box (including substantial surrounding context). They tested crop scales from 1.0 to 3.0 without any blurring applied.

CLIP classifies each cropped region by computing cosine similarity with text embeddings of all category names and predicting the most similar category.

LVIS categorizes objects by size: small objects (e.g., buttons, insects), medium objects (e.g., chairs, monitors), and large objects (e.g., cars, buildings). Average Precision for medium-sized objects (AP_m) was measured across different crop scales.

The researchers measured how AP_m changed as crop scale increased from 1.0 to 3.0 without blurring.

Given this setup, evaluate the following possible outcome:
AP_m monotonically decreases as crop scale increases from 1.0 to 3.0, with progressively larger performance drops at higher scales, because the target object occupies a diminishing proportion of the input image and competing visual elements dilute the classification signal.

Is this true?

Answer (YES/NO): NO